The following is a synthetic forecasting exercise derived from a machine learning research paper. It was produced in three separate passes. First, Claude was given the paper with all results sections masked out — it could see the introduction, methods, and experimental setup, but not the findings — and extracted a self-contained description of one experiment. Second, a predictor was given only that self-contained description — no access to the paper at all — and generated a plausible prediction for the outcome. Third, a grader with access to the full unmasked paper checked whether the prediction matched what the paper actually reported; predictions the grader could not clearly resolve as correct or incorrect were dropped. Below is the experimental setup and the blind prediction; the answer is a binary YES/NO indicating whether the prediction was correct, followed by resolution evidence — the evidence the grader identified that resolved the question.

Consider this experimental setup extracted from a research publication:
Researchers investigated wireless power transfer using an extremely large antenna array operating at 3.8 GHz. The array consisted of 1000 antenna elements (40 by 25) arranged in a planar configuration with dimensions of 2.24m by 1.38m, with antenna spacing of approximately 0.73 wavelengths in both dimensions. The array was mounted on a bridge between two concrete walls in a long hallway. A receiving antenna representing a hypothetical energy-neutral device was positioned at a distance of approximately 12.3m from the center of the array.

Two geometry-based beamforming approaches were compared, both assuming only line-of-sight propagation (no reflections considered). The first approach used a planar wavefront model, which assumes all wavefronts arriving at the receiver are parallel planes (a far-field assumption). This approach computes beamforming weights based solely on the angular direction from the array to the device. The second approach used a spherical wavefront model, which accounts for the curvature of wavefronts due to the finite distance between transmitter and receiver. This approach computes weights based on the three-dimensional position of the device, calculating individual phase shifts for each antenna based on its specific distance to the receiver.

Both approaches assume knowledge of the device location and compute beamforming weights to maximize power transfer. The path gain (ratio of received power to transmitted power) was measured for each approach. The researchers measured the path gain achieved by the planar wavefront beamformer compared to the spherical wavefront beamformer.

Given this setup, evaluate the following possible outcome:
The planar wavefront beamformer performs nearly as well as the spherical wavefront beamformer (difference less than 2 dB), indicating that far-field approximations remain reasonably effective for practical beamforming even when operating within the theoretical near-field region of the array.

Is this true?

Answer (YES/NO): NO